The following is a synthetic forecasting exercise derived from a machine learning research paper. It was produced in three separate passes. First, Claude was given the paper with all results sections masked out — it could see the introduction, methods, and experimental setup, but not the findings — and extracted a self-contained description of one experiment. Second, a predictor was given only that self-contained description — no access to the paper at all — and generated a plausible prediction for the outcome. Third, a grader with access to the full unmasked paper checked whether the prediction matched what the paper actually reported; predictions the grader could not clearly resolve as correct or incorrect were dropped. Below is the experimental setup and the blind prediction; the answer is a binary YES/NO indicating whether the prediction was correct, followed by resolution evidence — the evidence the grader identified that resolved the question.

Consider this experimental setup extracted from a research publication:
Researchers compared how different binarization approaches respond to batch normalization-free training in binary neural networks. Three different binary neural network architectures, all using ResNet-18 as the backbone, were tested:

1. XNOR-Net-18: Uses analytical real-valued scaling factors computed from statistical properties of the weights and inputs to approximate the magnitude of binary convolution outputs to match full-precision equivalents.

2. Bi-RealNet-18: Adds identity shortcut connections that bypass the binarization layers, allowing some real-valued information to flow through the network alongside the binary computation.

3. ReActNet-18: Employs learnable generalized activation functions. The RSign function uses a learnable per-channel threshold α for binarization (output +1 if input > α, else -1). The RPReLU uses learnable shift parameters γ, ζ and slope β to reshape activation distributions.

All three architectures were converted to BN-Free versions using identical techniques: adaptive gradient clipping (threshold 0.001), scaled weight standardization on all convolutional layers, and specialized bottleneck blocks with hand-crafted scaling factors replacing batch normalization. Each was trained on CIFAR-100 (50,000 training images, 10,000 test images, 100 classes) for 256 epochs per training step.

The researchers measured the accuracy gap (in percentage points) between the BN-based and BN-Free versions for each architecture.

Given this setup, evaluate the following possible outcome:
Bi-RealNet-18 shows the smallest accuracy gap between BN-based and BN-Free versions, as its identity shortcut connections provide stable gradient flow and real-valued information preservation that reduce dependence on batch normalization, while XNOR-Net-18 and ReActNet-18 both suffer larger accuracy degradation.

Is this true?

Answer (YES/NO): NO